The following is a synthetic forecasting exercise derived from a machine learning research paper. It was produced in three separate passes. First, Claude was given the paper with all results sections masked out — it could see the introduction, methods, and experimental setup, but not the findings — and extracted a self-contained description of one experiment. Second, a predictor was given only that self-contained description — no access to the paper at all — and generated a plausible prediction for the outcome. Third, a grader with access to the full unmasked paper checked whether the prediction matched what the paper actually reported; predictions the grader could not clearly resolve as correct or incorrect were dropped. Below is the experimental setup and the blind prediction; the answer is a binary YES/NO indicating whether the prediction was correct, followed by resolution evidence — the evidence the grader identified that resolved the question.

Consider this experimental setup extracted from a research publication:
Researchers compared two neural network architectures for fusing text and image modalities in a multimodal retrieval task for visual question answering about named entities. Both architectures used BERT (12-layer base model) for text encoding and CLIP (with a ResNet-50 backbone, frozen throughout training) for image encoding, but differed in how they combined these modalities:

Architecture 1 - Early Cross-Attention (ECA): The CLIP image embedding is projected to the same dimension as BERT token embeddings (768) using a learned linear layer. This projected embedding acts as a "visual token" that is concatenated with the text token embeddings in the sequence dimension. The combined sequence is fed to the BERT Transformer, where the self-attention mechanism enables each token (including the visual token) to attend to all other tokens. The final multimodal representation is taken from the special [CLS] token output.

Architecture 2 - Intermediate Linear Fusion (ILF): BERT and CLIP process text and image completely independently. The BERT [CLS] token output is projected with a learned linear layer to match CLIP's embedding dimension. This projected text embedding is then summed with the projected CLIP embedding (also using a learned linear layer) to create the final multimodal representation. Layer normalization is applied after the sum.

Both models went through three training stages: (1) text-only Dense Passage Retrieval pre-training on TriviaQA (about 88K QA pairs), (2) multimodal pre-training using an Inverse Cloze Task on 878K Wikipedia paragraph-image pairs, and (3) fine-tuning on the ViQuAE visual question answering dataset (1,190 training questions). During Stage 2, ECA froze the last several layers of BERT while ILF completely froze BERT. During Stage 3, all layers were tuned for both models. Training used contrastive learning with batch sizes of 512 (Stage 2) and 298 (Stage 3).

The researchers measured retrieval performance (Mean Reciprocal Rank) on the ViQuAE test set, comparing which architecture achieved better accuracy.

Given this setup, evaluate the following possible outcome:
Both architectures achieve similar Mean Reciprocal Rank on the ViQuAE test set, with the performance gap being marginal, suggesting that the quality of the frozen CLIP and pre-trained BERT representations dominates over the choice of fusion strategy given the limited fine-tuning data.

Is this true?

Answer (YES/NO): YES